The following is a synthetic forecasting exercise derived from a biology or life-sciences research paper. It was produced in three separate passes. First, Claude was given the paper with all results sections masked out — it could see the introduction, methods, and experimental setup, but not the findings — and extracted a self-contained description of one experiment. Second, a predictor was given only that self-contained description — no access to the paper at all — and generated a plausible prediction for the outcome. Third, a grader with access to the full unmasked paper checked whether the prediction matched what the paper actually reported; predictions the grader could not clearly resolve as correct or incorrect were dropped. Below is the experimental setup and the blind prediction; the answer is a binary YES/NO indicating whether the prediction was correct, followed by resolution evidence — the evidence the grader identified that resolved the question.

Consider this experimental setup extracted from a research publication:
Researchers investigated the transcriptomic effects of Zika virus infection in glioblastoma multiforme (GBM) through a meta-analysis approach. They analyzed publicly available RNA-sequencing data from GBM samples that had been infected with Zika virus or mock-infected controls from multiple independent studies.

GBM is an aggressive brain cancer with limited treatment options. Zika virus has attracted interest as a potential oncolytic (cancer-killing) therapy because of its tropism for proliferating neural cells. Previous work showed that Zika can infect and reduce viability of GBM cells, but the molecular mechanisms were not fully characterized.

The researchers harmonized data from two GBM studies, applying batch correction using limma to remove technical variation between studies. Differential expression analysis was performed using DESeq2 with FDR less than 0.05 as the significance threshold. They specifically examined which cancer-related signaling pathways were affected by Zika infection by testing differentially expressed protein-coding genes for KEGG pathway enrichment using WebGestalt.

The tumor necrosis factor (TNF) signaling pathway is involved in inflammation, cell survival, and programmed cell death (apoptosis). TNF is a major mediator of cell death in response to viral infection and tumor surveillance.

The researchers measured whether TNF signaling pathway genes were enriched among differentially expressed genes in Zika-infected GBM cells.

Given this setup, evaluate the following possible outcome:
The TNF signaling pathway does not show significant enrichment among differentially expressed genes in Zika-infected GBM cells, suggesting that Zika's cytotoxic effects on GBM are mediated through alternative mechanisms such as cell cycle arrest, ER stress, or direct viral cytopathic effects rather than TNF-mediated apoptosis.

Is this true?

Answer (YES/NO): NO